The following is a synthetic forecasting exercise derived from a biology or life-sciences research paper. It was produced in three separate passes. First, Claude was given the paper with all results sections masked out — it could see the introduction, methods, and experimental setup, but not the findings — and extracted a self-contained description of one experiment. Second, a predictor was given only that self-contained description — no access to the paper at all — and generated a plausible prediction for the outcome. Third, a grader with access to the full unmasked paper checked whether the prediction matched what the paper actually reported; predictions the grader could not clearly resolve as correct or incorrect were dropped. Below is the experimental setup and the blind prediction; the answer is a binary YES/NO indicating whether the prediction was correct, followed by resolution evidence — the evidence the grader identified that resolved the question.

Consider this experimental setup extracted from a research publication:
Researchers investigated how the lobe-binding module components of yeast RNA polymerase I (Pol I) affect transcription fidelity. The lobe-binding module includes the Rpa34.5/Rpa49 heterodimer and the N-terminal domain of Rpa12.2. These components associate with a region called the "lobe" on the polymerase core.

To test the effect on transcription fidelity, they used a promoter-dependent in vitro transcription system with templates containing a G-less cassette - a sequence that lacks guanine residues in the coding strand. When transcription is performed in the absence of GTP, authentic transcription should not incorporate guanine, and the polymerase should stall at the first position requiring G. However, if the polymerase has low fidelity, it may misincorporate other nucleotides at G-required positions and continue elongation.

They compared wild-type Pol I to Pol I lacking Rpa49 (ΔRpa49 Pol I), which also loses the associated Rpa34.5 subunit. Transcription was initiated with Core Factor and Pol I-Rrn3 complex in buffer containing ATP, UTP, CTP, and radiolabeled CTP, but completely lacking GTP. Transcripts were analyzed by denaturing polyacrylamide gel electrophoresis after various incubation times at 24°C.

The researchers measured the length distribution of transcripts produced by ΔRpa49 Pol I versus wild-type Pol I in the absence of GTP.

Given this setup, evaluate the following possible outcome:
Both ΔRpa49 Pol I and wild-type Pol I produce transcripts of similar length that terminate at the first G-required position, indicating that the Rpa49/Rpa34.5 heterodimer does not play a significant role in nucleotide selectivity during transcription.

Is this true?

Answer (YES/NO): NO